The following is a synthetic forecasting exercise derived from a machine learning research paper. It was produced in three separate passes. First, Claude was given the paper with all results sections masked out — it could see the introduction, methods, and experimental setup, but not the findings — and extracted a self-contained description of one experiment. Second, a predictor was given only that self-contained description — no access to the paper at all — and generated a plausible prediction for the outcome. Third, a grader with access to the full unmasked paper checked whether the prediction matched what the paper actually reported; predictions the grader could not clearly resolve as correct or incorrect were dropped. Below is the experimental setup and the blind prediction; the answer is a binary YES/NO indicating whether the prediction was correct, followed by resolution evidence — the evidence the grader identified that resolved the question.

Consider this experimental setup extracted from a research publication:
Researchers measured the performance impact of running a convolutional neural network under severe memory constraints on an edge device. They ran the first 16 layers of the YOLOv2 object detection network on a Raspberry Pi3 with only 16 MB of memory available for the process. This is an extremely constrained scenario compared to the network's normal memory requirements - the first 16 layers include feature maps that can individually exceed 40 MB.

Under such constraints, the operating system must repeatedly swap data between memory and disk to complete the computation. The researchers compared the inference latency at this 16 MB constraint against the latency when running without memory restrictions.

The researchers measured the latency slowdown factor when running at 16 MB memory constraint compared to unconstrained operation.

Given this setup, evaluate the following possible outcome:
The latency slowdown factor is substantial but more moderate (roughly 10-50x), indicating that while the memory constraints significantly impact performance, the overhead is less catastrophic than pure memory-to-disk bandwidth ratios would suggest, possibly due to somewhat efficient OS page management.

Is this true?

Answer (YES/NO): NO